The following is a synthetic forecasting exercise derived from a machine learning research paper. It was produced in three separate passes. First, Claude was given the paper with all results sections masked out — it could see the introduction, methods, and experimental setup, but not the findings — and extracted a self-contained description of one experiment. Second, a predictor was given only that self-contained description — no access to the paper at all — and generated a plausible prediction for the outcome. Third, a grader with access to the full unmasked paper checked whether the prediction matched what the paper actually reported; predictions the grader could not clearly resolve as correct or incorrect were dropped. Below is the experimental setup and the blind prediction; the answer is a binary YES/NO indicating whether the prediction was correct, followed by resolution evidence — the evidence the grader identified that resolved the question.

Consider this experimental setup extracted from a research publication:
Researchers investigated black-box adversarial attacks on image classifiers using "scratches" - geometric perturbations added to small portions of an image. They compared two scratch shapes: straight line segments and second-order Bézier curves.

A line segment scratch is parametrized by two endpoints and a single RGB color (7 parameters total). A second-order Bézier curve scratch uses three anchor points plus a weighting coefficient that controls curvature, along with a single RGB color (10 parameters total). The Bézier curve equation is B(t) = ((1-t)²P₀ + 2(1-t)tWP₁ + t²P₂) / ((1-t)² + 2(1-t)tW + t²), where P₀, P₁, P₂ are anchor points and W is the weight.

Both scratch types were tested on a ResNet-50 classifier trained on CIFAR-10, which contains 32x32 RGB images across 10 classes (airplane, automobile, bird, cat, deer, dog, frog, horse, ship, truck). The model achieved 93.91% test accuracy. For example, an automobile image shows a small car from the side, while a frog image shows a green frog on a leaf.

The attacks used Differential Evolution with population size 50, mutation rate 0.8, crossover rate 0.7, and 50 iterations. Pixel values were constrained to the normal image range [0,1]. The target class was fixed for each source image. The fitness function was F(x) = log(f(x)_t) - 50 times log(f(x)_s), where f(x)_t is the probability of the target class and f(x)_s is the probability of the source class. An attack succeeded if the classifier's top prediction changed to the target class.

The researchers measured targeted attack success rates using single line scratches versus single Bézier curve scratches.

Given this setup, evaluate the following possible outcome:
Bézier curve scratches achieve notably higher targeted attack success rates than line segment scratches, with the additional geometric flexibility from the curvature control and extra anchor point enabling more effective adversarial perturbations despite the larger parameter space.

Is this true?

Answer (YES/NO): YES